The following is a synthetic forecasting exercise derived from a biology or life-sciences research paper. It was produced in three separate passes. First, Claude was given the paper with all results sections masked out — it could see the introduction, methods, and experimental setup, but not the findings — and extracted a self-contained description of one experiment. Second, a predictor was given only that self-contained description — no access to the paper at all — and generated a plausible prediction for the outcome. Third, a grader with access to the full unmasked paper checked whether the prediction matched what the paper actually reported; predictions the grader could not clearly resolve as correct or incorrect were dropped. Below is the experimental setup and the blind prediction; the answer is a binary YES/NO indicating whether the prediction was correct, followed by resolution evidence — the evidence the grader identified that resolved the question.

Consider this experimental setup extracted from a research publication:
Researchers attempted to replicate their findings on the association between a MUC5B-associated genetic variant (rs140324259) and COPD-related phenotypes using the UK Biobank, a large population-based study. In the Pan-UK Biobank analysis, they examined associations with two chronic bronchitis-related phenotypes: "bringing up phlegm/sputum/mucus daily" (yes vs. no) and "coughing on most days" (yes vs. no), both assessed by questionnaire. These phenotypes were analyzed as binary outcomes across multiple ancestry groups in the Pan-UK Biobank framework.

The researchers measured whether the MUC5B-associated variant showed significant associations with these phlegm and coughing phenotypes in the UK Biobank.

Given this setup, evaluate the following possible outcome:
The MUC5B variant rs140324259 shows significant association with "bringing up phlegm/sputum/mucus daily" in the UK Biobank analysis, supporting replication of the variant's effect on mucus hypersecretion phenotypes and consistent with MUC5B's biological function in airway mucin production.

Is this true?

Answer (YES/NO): YES